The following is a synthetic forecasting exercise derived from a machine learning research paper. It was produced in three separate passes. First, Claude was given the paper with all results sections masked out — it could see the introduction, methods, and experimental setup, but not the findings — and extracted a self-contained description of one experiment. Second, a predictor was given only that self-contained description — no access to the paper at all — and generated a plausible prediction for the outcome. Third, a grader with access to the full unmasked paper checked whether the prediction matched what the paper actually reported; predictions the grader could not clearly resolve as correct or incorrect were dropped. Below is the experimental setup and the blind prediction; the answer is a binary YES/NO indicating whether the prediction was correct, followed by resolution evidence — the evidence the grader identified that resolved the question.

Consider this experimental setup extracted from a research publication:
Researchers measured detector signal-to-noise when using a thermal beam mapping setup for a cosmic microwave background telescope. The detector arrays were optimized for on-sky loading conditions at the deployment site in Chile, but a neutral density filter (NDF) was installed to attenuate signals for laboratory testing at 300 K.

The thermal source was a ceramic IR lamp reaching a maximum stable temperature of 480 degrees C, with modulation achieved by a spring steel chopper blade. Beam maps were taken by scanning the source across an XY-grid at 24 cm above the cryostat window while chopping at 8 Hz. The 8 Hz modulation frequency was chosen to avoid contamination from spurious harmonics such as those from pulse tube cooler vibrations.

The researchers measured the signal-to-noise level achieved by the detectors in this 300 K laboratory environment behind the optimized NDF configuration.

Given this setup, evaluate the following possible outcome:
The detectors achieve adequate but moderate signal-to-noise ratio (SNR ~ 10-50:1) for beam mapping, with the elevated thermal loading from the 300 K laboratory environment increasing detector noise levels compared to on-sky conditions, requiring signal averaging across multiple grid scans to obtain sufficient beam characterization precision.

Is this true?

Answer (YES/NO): NO